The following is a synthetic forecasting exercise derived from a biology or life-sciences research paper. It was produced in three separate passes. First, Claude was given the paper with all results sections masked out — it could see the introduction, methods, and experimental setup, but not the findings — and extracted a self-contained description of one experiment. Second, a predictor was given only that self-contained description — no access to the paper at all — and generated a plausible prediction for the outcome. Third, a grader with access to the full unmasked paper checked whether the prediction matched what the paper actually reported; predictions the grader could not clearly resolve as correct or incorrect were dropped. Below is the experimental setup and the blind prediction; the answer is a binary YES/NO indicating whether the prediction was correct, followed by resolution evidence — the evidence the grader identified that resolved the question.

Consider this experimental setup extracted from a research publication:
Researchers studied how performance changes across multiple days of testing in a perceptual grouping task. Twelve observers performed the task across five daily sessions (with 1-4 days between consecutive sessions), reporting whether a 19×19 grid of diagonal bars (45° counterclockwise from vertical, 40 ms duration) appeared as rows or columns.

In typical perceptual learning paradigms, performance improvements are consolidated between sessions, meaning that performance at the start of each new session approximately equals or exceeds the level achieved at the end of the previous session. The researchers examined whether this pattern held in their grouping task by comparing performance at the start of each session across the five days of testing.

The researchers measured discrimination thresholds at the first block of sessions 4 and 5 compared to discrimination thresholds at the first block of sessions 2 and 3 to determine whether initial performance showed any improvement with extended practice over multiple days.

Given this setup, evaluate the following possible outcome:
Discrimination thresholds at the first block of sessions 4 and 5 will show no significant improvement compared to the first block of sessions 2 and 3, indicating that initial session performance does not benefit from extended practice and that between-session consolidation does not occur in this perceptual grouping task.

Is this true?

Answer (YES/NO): NO